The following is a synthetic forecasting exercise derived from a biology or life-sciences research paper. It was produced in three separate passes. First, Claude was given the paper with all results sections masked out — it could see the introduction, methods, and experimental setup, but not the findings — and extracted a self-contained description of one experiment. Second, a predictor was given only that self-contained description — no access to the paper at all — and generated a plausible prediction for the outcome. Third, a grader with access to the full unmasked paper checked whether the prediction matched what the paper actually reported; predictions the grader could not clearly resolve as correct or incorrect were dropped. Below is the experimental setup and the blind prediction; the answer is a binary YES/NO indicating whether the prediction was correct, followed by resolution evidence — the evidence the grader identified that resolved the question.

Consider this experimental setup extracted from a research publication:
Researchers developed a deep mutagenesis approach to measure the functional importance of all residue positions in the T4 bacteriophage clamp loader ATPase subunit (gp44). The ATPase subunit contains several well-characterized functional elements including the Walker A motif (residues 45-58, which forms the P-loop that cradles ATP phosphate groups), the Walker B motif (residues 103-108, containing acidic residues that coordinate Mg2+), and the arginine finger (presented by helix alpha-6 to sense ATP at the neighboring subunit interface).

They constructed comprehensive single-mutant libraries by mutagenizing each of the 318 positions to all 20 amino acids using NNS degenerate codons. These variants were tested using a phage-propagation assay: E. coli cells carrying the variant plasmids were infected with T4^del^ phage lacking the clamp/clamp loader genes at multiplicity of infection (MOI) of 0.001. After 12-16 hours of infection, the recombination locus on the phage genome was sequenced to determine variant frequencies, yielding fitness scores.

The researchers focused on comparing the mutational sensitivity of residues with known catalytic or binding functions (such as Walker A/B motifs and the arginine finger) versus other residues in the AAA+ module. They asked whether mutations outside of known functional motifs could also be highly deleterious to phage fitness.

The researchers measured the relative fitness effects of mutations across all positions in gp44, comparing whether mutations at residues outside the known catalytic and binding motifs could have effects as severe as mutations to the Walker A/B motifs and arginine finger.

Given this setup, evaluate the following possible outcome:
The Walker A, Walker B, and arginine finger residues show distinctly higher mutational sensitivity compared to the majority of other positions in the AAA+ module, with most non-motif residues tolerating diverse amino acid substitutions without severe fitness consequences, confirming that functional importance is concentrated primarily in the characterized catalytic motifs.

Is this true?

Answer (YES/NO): NO